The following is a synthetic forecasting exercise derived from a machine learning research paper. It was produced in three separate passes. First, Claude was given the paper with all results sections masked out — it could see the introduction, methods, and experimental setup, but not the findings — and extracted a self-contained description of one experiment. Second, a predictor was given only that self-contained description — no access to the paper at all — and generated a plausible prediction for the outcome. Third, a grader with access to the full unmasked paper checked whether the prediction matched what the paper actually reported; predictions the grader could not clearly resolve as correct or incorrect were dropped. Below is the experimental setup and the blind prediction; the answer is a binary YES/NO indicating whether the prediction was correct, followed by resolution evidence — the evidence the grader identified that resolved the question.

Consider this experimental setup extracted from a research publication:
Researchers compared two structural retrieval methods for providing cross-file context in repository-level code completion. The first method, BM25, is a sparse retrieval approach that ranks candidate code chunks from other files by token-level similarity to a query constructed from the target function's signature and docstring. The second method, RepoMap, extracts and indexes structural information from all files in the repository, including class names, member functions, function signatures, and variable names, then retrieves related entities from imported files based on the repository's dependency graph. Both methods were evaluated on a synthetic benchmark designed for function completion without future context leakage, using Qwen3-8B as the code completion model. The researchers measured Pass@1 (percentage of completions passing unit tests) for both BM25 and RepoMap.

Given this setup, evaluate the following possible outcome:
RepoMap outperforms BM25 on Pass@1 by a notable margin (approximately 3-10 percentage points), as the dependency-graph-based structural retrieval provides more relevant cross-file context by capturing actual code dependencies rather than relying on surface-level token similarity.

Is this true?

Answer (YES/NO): NO